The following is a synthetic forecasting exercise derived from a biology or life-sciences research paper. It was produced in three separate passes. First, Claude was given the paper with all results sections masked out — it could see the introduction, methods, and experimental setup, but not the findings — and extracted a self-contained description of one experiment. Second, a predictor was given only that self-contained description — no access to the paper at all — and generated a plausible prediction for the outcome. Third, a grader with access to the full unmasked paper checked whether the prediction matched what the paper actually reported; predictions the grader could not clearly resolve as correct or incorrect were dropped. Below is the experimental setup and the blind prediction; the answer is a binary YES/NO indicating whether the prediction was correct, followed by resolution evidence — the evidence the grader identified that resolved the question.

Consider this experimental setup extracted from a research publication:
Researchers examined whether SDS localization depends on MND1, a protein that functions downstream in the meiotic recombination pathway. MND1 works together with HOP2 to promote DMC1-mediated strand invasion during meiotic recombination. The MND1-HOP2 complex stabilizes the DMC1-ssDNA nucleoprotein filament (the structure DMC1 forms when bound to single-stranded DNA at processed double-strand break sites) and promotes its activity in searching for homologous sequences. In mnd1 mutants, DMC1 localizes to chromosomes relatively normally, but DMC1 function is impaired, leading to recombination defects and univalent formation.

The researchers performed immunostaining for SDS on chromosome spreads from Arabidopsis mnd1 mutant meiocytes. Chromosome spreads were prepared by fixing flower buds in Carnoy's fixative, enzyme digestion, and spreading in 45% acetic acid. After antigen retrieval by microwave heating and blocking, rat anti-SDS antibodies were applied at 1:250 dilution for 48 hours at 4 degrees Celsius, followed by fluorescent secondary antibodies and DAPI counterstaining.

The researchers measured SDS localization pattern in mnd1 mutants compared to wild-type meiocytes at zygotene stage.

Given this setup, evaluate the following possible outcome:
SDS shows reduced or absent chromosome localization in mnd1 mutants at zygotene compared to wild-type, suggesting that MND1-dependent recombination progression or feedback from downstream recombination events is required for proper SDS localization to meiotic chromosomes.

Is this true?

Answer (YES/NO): NO